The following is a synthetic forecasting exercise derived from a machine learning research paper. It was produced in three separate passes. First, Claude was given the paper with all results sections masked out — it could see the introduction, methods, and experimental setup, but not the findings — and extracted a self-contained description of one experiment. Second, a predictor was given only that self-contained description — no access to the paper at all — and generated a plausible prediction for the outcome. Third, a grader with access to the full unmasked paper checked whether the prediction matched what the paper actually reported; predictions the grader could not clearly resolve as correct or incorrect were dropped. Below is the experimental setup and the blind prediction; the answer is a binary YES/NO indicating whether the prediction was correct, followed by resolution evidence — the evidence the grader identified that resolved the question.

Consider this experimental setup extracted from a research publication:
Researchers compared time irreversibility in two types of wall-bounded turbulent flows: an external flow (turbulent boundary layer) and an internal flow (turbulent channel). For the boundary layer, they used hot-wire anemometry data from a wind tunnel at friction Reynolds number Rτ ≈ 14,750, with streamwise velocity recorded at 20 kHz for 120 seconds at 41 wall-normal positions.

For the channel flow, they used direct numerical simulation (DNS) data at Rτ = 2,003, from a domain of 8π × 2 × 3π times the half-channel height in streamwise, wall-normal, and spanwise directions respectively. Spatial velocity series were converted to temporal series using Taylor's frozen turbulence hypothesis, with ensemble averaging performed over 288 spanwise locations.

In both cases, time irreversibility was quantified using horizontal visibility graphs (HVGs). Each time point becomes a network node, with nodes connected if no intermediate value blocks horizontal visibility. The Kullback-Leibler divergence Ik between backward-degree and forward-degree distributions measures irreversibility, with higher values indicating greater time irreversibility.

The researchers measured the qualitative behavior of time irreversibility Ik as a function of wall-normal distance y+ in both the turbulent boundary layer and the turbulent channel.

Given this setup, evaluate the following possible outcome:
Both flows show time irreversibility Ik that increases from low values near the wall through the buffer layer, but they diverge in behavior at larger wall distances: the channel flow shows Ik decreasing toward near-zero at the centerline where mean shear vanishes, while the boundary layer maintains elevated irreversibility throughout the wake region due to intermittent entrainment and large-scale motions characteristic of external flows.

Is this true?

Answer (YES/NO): NO